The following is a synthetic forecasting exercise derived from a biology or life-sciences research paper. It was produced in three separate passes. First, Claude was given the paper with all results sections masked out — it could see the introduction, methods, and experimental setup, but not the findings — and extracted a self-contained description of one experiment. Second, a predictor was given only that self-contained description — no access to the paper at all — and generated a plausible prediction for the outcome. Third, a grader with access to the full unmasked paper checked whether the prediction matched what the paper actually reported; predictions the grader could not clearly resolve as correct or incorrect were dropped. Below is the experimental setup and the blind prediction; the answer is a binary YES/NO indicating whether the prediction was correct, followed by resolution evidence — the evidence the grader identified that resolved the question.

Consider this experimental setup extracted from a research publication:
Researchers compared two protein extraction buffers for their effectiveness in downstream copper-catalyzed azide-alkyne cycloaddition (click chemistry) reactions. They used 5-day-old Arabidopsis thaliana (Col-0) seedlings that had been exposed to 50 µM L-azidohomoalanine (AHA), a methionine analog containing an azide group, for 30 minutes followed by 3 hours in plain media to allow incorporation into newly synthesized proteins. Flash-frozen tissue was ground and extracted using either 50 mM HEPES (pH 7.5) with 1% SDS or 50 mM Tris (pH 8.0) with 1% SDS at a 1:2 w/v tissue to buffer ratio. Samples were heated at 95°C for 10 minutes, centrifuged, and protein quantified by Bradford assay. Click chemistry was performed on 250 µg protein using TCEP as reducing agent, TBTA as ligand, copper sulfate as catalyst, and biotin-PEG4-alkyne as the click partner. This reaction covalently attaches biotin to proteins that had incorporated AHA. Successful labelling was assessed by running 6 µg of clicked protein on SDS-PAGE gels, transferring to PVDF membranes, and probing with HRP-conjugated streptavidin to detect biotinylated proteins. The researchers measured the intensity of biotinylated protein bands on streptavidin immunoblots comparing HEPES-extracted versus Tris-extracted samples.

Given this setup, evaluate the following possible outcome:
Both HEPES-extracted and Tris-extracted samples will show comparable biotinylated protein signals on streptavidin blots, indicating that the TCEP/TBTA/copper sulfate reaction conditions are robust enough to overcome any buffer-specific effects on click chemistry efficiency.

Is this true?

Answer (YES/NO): NO